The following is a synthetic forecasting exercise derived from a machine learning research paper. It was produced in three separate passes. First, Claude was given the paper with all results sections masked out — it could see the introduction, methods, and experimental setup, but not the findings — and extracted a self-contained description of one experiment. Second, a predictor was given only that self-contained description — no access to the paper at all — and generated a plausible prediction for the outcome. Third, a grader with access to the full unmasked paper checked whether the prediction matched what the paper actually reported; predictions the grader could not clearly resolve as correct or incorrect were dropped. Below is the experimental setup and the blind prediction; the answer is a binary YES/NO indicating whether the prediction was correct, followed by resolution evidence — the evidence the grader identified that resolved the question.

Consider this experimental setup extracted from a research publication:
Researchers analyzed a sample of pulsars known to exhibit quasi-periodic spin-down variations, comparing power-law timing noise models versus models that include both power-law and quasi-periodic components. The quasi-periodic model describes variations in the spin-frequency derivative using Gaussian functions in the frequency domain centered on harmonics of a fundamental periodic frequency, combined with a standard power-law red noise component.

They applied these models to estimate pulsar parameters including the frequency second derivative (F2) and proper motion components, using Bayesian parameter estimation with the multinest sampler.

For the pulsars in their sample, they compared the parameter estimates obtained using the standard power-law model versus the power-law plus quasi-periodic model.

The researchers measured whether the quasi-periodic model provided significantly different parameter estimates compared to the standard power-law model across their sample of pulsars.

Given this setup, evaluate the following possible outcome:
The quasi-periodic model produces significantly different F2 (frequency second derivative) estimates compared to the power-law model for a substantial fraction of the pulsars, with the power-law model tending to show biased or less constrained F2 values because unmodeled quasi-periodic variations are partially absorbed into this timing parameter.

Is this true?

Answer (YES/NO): NO